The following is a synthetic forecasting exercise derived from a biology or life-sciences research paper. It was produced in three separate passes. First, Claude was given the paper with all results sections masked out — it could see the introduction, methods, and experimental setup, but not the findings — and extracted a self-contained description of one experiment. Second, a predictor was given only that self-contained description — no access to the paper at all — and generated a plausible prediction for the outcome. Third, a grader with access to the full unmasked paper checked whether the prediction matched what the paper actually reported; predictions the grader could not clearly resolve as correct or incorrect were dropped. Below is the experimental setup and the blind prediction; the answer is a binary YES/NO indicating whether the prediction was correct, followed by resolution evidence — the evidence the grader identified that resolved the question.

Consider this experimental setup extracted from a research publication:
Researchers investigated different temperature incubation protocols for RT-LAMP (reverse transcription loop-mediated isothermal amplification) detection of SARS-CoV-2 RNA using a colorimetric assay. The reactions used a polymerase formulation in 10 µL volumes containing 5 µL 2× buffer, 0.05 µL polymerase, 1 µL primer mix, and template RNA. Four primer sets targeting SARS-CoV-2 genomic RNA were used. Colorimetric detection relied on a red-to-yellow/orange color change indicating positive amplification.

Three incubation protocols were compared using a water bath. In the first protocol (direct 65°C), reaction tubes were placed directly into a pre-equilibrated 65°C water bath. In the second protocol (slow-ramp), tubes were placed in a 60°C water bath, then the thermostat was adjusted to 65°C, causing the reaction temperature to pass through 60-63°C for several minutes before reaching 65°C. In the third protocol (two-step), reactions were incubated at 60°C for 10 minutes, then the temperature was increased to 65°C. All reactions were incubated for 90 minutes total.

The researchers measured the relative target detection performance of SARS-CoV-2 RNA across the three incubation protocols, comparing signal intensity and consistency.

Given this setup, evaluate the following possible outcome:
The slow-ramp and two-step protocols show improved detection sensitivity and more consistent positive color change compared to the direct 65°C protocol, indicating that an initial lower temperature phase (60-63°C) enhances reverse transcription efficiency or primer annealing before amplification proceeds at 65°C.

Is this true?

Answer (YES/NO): YES